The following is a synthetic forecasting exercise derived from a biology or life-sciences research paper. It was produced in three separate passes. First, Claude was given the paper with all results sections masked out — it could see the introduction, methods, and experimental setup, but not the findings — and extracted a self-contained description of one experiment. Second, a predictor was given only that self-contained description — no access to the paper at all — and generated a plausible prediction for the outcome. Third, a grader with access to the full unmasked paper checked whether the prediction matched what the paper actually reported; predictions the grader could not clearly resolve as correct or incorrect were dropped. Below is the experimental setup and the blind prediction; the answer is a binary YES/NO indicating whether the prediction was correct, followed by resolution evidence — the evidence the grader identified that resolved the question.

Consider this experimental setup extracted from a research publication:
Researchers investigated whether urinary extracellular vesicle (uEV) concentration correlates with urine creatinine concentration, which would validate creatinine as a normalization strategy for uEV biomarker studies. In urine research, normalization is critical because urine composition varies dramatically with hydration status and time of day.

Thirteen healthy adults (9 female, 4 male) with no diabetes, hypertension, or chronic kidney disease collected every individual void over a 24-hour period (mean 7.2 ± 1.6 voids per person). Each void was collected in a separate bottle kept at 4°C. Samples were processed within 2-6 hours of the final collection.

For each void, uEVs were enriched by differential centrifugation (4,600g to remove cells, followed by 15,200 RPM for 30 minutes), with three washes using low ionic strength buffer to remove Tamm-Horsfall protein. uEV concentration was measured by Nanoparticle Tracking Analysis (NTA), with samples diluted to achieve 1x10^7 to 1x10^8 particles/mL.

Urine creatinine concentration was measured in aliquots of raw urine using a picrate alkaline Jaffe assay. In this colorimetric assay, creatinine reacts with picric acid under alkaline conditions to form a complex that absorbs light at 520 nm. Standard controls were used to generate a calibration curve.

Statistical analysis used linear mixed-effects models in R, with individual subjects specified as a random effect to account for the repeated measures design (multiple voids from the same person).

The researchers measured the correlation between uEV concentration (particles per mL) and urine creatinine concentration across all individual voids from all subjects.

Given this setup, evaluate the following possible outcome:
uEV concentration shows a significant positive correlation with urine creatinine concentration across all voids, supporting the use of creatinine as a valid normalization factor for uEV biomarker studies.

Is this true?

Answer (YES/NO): YES